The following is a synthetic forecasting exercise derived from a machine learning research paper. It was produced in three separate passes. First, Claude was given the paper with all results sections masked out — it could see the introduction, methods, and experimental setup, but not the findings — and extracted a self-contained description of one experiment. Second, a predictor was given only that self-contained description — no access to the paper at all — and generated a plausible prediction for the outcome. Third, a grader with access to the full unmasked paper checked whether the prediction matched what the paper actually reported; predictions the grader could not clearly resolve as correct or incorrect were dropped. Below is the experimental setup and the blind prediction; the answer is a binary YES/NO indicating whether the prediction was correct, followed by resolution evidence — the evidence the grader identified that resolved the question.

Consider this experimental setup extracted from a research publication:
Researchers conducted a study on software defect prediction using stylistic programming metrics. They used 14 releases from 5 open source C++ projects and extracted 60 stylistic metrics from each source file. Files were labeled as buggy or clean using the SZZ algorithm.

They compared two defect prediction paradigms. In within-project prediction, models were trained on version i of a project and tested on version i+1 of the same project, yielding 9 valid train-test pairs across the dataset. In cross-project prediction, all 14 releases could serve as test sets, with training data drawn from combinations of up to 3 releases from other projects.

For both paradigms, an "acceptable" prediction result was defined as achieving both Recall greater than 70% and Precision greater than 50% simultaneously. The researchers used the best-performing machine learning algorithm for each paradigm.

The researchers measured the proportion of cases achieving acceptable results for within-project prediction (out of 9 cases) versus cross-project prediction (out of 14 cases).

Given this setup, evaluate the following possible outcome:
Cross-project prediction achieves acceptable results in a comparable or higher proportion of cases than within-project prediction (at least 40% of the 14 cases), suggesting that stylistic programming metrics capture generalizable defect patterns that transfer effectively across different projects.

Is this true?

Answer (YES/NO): YES